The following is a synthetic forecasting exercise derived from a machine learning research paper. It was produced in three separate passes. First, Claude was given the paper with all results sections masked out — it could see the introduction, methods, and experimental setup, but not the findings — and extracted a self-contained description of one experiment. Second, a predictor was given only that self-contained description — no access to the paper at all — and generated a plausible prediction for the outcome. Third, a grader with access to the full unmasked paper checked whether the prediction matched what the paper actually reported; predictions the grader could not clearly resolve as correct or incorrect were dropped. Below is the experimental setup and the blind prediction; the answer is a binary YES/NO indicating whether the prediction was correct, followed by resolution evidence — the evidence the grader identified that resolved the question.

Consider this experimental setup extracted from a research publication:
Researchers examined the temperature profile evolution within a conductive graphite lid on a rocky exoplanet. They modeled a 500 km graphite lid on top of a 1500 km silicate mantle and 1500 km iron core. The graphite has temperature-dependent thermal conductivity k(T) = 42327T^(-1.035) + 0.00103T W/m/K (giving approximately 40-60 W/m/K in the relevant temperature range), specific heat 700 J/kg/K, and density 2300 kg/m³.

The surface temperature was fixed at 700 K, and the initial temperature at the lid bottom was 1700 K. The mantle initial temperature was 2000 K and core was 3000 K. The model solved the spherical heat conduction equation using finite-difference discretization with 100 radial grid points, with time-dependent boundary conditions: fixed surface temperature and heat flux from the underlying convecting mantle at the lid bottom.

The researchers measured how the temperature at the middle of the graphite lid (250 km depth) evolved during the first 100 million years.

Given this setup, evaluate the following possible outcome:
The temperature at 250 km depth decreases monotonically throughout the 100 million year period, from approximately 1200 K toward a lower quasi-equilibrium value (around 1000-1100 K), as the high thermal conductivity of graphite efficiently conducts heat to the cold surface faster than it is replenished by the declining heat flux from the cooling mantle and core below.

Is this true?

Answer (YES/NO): NO